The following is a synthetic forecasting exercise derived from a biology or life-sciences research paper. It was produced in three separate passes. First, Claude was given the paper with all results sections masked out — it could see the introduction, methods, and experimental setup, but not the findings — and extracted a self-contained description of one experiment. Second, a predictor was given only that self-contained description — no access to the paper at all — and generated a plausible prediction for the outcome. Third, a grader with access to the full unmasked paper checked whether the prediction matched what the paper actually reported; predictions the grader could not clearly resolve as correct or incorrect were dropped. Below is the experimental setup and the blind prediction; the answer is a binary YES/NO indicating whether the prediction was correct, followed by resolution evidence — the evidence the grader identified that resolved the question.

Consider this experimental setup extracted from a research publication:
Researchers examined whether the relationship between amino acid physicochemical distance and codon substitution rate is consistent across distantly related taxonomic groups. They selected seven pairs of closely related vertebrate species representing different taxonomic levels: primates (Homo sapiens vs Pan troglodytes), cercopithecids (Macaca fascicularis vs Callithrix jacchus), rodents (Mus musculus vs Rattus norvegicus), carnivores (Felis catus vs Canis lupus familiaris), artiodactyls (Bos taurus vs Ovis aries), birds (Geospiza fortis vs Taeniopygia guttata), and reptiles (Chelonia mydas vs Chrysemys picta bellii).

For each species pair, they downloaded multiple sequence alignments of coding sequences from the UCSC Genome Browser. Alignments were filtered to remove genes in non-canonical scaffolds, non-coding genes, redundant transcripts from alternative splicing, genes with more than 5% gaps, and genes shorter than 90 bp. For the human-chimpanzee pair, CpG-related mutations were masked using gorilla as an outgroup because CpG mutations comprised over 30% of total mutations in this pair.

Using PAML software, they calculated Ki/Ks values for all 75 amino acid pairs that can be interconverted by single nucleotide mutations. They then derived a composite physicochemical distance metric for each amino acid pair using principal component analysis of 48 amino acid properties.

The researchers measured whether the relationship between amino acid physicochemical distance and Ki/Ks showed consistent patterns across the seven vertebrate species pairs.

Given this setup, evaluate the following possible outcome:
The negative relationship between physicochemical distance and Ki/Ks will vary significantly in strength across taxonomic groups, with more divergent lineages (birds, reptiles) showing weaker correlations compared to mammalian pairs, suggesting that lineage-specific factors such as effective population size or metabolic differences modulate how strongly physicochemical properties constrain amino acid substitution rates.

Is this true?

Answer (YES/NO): NO